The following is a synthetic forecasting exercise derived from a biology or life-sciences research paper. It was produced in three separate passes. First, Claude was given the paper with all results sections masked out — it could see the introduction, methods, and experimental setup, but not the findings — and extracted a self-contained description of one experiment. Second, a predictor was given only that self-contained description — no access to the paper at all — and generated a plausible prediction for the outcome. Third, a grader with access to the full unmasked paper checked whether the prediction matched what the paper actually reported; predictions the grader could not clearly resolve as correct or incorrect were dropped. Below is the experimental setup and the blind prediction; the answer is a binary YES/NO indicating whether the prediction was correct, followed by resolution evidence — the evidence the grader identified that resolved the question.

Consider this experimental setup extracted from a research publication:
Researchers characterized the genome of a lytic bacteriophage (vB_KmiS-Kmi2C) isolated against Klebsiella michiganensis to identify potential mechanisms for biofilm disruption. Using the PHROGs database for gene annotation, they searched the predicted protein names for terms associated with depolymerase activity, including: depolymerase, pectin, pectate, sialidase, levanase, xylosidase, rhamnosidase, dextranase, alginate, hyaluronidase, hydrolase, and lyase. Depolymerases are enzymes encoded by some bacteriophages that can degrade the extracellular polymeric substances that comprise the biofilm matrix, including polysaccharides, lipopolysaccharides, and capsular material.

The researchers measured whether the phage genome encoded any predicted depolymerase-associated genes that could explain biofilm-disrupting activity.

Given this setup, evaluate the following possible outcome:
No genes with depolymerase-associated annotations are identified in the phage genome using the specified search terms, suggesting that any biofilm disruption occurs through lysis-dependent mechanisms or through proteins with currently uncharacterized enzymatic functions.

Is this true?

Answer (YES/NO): YES